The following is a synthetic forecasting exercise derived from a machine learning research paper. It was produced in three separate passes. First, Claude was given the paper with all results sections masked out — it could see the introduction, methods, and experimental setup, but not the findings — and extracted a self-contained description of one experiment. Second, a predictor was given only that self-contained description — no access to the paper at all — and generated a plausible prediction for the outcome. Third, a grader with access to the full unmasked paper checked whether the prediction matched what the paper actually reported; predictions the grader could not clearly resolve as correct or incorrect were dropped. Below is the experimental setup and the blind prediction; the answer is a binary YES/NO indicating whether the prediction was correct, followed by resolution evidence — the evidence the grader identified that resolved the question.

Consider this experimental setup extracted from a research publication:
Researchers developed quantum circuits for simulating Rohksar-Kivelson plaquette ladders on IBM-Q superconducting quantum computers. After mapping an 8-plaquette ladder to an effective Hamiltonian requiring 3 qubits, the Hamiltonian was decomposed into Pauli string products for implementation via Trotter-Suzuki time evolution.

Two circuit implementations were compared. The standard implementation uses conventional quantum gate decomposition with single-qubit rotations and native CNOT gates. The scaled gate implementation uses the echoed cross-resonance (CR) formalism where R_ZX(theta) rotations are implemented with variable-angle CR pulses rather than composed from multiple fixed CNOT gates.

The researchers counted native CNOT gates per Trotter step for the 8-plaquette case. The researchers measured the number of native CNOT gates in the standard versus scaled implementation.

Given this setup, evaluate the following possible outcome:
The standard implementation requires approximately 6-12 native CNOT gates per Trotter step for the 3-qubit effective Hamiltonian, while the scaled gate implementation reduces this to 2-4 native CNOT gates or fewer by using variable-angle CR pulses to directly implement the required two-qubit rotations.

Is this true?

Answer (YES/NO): NO